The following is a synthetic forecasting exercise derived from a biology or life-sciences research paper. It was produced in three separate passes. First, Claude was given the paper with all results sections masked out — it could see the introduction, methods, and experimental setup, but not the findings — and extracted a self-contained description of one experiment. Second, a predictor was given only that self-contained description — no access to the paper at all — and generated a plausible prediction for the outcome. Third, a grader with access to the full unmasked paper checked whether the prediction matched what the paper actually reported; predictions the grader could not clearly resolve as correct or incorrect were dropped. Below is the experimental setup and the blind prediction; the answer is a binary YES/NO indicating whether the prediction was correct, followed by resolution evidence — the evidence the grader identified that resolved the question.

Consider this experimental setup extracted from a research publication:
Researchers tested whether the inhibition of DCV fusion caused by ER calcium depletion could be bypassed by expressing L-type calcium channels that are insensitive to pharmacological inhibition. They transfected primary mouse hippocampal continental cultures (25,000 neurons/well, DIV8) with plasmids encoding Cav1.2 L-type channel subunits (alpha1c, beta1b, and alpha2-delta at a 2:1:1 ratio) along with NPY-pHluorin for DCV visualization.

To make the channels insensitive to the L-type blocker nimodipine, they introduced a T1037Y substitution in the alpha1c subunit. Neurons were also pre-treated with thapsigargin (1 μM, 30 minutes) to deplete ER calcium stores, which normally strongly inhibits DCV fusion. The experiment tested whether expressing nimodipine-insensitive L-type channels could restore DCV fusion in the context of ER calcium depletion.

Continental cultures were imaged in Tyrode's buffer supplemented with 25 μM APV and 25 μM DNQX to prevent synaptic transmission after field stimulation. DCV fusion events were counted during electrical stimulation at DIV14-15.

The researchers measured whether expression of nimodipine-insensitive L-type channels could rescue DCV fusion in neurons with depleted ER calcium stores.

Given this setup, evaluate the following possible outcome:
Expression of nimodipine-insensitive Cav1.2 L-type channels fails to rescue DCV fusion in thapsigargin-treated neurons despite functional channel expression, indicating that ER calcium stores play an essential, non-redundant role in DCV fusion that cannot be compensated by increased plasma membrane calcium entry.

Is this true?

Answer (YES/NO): NO